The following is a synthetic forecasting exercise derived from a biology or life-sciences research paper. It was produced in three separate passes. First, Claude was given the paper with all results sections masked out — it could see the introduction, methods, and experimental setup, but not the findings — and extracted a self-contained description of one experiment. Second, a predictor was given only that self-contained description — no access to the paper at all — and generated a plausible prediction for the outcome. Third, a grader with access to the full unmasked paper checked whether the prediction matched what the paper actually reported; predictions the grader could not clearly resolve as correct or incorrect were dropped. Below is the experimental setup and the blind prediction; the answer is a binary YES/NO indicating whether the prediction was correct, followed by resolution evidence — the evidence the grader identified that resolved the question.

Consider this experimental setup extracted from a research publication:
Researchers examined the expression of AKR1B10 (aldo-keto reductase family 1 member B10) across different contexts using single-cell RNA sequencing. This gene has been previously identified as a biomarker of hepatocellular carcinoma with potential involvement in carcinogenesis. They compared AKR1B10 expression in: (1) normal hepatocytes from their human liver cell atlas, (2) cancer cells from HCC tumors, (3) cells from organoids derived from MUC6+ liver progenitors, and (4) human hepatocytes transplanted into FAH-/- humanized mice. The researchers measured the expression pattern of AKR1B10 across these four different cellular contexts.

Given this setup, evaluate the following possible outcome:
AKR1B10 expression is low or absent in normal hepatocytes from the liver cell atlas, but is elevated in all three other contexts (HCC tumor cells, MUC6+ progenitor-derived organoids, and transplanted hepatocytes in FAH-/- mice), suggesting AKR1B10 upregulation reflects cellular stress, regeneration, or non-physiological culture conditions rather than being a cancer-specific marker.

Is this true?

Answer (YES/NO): YES